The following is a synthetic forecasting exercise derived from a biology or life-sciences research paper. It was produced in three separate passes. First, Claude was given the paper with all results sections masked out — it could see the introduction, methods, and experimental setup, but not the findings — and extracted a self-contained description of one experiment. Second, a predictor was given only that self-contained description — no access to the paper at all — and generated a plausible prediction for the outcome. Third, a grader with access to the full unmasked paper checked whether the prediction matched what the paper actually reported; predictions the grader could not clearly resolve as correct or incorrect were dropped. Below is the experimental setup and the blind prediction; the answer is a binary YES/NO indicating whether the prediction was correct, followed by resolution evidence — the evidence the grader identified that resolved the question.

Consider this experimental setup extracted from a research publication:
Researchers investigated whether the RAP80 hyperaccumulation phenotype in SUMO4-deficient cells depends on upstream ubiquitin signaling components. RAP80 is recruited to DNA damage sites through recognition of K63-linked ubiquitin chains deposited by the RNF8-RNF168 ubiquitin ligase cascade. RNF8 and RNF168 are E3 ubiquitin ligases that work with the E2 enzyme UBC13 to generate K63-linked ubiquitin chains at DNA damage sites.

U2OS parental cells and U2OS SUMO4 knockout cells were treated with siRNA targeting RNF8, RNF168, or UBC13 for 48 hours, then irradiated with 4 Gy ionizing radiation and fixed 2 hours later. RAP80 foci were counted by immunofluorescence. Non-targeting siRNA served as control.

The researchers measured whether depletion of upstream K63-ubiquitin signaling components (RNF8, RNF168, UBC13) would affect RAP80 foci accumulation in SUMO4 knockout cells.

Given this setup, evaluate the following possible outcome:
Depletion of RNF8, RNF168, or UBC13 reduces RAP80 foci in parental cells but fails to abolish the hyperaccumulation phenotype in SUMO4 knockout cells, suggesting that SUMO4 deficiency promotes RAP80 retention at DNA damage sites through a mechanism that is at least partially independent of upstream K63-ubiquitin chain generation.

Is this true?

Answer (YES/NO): NO